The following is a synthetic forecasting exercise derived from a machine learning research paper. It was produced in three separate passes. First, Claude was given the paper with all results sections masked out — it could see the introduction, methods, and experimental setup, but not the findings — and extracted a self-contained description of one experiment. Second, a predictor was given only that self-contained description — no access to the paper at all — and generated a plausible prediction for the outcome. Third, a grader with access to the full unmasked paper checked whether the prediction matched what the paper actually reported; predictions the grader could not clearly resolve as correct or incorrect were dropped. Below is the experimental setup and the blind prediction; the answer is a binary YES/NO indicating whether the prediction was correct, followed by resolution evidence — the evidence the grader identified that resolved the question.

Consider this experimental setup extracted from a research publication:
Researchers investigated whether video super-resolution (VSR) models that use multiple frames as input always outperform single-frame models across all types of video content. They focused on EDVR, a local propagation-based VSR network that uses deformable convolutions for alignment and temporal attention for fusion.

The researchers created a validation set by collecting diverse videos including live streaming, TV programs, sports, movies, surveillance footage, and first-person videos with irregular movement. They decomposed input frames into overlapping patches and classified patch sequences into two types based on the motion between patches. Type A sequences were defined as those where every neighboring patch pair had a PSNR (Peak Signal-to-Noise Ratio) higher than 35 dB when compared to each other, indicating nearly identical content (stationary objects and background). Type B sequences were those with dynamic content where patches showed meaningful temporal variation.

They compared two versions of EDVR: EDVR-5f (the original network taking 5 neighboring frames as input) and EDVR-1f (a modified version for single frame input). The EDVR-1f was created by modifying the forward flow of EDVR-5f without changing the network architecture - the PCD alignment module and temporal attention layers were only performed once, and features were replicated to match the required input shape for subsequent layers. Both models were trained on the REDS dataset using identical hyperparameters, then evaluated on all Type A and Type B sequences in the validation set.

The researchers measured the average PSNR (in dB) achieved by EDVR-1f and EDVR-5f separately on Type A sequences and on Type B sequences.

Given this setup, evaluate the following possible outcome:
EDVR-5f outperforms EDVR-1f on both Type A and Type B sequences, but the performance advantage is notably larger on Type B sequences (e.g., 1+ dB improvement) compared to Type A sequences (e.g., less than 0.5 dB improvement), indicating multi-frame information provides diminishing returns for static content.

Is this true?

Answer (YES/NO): NO